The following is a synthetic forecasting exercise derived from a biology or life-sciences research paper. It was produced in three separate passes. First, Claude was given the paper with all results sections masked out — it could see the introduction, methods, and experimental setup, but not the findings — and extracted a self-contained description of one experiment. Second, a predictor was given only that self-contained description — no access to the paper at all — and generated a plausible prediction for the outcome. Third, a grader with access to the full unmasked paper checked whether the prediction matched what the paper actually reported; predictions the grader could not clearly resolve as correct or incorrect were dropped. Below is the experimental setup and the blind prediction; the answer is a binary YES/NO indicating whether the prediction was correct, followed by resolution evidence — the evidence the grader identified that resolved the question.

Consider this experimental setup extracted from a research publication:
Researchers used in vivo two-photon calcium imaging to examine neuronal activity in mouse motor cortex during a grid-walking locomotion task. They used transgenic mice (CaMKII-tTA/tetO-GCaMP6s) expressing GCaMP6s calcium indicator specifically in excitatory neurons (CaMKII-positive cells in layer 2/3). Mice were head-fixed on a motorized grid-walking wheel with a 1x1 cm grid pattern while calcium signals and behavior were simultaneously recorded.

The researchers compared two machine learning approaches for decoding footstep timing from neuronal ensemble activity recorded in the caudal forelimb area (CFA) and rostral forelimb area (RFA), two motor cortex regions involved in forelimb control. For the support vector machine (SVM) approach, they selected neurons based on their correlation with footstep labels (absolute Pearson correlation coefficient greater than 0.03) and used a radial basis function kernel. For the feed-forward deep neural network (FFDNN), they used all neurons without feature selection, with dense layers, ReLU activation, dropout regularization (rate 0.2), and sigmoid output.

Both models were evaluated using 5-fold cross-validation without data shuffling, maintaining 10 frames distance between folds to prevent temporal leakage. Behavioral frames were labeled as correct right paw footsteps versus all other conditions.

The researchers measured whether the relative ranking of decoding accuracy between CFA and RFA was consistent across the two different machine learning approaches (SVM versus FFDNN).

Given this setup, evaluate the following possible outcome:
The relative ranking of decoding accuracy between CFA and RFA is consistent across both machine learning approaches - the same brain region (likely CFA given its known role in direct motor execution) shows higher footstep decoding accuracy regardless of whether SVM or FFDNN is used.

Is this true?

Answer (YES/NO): YES